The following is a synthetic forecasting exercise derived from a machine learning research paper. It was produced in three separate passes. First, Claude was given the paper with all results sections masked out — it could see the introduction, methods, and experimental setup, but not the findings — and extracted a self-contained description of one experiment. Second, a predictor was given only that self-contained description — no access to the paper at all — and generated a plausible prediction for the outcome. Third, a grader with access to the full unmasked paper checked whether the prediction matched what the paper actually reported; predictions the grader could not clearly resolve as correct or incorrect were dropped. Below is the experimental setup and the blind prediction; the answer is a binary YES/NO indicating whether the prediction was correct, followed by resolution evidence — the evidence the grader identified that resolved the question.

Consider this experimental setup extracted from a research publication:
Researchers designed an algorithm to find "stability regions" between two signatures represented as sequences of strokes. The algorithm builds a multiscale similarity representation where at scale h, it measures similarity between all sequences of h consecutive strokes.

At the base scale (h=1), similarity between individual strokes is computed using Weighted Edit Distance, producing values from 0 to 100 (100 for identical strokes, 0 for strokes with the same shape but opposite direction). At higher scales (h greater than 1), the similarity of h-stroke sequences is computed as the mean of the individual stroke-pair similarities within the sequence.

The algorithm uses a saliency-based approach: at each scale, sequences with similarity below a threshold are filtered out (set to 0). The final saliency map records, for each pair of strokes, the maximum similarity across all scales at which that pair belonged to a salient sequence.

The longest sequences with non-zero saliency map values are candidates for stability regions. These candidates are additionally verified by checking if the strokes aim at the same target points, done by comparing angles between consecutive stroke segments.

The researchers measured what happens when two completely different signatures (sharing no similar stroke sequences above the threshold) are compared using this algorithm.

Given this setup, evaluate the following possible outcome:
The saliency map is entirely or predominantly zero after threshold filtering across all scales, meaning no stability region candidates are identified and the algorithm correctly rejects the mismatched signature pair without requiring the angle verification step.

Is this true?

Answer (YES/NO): YES